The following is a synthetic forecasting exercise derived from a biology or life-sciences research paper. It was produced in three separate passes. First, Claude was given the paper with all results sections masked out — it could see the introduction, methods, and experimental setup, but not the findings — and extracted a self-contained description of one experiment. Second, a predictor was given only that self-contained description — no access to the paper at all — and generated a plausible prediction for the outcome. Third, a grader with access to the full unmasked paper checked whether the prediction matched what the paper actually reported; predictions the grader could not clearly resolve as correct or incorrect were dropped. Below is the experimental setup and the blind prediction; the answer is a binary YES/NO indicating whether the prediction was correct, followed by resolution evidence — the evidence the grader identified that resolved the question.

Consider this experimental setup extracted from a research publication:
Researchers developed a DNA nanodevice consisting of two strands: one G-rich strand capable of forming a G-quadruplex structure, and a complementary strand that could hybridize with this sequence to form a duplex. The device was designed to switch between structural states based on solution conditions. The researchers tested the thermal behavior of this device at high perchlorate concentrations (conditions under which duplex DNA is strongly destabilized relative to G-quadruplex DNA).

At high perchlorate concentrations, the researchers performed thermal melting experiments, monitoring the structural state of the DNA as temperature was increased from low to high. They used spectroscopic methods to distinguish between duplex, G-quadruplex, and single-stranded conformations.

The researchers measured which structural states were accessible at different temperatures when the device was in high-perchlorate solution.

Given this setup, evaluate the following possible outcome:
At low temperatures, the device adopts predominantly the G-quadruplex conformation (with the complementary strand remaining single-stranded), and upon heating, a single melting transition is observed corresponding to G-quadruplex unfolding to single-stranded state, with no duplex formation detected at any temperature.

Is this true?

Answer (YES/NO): YES